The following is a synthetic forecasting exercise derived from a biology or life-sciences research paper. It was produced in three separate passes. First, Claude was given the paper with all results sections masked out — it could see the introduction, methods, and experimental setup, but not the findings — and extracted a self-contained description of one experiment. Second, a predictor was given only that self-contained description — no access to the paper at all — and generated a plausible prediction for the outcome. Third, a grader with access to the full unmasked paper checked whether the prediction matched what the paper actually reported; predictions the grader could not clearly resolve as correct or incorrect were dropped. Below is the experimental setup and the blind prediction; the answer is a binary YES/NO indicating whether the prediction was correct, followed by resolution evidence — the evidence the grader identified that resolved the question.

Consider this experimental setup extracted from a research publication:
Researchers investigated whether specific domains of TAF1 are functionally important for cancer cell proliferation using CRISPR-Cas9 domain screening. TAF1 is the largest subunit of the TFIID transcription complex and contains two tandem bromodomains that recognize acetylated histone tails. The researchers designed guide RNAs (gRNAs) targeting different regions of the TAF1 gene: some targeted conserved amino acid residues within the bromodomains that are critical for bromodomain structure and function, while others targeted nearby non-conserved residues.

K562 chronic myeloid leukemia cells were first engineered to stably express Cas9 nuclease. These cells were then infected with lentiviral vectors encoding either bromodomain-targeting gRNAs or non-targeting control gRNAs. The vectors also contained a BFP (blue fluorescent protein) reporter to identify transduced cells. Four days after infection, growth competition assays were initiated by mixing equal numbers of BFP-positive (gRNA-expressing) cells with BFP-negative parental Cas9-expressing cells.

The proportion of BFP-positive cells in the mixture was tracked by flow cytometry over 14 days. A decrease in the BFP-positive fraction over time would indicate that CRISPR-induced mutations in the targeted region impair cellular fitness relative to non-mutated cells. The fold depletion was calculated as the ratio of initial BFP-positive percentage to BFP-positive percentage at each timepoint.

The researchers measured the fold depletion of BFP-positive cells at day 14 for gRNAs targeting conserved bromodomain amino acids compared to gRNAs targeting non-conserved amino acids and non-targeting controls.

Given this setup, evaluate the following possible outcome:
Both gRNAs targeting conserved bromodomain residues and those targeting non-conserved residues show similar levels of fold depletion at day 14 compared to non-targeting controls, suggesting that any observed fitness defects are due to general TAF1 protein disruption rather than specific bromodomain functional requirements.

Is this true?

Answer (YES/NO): NO